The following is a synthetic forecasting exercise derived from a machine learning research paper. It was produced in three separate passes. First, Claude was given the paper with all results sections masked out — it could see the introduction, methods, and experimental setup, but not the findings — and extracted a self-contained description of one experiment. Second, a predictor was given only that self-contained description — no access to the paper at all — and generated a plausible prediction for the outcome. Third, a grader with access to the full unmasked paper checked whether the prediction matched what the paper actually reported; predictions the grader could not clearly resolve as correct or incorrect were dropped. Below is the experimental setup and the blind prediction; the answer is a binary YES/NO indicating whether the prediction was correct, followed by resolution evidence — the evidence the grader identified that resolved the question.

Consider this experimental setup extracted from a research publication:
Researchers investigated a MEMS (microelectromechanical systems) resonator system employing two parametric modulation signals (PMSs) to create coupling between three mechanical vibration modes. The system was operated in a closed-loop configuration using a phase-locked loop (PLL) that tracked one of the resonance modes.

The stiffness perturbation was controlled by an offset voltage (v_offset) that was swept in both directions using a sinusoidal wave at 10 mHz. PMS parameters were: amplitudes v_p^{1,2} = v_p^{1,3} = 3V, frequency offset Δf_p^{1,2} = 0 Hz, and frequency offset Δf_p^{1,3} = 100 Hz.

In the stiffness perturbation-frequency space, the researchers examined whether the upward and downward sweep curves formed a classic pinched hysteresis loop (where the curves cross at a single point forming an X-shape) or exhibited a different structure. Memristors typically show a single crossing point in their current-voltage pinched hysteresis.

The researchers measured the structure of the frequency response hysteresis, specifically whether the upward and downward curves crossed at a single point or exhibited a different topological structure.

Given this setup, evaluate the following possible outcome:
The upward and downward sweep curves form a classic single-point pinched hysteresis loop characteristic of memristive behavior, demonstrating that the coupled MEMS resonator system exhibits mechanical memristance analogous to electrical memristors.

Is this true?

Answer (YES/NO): NO